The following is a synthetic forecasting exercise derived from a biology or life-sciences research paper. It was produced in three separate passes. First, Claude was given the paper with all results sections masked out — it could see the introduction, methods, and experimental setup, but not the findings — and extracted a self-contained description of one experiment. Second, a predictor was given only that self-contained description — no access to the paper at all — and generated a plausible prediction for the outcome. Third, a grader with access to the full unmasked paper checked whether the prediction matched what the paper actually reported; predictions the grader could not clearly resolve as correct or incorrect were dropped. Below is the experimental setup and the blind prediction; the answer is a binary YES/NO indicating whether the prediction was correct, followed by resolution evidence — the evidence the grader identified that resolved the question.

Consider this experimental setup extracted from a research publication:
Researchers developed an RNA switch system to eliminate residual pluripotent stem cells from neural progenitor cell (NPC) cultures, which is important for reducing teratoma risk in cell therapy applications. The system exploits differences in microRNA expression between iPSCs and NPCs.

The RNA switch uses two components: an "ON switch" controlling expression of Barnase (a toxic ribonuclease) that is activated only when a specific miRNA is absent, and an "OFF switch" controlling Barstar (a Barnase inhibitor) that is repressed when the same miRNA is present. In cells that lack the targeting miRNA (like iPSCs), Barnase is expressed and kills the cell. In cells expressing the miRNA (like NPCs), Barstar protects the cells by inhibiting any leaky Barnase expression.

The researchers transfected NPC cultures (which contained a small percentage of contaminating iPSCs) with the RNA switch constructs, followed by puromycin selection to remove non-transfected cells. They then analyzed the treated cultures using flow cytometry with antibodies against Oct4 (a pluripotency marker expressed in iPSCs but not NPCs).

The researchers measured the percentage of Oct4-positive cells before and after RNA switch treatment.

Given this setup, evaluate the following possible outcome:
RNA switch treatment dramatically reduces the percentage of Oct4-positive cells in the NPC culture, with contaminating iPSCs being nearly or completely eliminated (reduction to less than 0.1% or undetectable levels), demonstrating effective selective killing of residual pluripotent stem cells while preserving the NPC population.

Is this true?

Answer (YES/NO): NO